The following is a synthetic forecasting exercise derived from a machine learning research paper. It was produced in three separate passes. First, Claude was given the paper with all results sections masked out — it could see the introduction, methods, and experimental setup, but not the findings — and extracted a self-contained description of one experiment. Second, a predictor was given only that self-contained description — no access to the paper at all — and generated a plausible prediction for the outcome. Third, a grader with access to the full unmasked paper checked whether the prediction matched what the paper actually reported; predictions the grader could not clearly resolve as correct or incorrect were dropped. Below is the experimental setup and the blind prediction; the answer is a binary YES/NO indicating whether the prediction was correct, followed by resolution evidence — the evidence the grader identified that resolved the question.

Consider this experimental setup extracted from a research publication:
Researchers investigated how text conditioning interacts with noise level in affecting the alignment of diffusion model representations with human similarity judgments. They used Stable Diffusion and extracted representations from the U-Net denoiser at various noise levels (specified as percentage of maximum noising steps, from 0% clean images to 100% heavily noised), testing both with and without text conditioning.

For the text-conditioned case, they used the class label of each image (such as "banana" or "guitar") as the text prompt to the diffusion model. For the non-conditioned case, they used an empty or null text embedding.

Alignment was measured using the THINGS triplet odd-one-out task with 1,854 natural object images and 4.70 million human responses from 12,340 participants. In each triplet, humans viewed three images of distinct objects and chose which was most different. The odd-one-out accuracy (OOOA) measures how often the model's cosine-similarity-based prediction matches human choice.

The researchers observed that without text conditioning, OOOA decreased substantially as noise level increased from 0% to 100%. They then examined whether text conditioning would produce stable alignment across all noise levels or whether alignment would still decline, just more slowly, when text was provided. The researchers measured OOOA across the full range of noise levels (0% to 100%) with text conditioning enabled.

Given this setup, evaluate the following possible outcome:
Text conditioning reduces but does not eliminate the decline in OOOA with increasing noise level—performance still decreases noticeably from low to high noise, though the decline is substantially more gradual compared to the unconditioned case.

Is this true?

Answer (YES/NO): NO